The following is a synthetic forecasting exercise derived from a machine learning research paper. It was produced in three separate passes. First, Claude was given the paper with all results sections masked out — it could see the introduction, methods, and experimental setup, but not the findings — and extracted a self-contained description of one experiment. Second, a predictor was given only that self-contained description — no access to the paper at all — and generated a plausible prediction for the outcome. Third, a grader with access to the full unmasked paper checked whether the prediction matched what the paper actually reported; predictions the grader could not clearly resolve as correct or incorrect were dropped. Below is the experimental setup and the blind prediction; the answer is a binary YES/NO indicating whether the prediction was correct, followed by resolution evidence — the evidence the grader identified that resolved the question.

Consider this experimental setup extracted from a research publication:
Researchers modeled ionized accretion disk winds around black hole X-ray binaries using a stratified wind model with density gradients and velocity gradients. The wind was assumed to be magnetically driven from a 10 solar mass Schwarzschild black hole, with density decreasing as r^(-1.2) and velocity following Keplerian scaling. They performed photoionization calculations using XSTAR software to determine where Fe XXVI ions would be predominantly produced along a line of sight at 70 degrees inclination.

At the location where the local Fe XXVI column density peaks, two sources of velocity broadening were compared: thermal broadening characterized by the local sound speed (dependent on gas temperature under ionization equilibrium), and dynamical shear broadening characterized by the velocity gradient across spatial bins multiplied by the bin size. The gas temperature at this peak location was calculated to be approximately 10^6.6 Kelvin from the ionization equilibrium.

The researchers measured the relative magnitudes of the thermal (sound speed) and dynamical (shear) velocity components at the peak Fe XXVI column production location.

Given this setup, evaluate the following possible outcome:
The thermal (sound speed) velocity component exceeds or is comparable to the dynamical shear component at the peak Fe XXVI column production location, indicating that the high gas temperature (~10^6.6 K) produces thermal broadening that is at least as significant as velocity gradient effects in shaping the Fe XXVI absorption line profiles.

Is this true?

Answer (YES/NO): YES